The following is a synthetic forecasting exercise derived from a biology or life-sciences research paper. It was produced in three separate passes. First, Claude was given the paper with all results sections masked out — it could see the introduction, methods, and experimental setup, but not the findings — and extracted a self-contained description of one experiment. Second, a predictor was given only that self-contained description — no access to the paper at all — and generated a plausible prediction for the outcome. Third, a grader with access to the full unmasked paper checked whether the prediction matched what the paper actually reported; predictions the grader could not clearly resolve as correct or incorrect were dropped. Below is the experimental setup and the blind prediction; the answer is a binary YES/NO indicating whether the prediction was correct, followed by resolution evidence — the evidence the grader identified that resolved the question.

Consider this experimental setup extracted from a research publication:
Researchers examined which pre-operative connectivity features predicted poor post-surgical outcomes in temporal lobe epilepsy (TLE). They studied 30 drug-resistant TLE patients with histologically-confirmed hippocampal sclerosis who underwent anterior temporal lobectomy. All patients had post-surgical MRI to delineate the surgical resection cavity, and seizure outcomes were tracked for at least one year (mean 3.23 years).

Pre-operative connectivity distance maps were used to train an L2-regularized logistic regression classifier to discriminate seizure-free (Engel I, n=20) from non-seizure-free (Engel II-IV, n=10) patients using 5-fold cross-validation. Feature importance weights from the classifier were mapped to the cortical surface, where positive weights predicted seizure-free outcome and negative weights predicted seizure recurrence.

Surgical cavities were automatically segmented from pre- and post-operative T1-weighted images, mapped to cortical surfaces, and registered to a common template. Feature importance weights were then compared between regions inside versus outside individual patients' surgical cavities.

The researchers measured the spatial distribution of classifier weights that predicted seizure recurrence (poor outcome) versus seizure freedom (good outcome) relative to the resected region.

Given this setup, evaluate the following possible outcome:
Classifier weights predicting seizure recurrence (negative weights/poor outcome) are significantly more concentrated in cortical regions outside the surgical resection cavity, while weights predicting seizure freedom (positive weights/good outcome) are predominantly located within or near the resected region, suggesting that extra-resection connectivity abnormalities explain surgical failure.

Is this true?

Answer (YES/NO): YES